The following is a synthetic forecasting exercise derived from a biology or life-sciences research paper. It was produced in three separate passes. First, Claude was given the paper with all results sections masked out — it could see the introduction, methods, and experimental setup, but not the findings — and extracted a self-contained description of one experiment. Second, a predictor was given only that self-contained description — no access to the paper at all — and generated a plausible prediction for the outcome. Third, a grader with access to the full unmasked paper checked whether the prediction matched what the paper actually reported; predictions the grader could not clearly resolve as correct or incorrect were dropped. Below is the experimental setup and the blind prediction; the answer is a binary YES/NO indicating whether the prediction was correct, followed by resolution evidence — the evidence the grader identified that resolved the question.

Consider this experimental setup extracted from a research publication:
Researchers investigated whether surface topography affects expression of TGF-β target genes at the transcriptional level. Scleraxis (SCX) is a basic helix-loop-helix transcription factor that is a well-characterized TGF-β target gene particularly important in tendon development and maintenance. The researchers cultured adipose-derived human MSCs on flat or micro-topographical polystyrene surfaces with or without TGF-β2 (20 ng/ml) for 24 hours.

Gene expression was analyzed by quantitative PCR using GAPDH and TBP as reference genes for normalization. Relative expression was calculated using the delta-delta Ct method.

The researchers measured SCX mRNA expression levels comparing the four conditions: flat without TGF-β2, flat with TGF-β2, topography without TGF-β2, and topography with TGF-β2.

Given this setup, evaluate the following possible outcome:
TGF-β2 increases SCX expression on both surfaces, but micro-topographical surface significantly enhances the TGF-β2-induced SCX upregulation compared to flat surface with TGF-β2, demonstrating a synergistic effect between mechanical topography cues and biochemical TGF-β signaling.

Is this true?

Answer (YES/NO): YES